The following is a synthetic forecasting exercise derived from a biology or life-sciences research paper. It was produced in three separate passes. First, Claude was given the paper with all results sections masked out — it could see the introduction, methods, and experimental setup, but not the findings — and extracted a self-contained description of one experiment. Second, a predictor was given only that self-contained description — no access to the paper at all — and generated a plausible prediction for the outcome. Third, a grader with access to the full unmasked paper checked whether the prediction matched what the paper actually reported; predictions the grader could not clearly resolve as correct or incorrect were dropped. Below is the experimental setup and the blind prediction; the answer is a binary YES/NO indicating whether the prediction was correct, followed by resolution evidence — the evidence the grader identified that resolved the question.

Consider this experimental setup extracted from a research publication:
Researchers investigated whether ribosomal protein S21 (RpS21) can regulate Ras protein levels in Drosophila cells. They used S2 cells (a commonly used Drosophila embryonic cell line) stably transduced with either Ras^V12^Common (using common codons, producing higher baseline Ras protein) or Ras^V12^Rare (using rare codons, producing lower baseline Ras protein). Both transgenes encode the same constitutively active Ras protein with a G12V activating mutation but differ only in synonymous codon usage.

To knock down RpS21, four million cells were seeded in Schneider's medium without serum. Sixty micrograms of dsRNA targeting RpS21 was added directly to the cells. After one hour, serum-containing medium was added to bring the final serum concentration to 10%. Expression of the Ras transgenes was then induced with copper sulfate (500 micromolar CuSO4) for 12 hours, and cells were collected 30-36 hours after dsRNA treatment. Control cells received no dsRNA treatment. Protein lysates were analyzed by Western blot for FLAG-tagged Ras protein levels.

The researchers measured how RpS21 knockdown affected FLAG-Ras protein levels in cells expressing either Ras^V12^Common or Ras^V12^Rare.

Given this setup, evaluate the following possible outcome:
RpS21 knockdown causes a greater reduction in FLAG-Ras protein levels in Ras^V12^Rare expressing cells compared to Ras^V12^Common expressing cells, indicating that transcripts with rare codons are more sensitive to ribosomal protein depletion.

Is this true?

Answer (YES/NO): NO